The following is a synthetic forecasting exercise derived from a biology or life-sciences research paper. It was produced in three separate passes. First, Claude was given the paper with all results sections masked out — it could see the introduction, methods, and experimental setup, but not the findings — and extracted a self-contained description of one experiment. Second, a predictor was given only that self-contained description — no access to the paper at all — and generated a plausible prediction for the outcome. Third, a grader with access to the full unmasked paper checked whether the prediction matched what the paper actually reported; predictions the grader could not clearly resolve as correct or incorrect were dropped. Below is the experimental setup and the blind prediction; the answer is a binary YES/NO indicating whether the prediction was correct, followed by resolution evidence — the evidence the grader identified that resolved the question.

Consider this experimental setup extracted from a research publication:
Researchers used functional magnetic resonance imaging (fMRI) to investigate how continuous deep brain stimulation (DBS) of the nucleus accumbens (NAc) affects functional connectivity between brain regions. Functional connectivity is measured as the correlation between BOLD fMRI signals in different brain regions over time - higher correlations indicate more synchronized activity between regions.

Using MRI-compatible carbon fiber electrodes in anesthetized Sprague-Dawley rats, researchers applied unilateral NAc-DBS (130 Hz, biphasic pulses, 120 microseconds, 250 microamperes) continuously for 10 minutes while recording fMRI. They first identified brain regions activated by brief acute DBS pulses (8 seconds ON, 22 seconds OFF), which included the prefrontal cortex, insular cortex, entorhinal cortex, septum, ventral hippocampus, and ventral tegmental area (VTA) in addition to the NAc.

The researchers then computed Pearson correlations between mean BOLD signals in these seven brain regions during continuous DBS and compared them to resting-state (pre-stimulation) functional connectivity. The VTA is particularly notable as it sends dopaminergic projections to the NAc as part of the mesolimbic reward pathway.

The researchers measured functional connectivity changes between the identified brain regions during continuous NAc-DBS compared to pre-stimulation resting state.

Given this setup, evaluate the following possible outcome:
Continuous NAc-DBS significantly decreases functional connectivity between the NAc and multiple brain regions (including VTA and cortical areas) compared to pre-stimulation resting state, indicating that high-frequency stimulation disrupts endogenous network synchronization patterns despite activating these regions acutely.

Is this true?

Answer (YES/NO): NO